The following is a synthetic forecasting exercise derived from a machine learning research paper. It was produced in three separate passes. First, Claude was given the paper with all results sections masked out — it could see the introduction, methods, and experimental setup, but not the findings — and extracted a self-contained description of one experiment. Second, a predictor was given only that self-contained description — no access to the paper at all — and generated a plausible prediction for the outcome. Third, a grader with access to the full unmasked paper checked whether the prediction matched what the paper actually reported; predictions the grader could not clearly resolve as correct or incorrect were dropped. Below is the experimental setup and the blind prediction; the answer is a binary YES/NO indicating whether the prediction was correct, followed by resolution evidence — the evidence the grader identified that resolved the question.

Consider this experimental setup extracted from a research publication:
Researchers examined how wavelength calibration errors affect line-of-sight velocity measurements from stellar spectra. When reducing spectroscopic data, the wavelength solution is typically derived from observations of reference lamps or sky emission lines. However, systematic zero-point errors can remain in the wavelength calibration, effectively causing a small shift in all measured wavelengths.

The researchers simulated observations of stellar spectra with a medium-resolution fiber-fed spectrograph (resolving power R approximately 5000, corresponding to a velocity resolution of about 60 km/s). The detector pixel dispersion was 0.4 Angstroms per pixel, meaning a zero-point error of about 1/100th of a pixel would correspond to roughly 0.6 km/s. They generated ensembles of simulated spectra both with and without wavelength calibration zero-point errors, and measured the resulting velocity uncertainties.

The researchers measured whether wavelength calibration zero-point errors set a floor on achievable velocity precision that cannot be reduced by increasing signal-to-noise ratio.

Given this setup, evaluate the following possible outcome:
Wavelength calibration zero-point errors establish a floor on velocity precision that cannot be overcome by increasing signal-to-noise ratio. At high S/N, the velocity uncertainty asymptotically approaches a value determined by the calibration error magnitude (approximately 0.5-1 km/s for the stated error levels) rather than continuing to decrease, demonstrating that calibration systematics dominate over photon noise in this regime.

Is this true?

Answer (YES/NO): YES